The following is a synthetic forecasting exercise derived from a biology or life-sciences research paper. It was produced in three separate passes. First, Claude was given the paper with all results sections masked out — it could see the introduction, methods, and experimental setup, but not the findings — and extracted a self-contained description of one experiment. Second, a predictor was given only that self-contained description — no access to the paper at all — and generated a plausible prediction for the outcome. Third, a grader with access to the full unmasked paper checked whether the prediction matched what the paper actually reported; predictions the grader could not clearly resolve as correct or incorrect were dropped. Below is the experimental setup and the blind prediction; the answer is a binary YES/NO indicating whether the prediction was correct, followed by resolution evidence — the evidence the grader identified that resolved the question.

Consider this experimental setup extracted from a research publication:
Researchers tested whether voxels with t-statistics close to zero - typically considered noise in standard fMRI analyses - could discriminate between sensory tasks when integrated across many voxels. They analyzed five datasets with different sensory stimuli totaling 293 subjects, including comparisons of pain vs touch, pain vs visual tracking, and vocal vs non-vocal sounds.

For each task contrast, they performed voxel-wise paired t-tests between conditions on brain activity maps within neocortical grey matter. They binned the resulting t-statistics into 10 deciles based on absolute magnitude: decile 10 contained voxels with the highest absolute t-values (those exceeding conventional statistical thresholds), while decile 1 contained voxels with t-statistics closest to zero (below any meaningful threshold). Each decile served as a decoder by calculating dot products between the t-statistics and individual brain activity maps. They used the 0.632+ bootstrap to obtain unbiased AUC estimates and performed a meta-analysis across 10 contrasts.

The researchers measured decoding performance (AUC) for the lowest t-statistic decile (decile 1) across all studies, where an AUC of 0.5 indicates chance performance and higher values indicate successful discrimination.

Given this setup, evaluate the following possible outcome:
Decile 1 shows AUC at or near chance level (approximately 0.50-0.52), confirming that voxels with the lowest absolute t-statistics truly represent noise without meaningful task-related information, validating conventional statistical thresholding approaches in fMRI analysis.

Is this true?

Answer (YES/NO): NO